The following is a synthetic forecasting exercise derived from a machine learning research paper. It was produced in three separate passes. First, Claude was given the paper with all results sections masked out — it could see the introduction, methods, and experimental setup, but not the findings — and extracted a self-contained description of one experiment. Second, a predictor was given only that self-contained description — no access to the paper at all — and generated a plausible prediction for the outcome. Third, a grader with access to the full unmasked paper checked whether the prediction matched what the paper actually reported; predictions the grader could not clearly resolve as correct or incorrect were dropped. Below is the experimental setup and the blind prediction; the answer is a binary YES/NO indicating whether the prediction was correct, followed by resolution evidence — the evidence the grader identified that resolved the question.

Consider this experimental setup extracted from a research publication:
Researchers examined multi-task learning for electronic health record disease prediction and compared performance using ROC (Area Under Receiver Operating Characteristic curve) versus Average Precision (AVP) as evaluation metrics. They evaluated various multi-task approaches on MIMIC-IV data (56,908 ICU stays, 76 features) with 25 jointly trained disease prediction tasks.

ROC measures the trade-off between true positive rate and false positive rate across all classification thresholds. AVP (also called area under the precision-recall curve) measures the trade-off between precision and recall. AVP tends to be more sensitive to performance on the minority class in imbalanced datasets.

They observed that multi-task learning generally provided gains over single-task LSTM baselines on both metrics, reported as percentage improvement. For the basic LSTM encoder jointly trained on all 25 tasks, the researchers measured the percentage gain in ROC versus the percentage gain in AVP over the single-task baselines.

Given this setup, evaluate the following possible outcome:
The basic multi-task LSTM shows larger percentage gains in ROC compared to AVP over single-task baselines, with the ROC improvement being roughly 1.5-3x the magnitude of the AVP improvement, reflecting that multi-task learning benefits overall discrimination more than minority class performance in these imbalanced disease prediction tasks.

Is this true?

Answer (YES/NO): NO